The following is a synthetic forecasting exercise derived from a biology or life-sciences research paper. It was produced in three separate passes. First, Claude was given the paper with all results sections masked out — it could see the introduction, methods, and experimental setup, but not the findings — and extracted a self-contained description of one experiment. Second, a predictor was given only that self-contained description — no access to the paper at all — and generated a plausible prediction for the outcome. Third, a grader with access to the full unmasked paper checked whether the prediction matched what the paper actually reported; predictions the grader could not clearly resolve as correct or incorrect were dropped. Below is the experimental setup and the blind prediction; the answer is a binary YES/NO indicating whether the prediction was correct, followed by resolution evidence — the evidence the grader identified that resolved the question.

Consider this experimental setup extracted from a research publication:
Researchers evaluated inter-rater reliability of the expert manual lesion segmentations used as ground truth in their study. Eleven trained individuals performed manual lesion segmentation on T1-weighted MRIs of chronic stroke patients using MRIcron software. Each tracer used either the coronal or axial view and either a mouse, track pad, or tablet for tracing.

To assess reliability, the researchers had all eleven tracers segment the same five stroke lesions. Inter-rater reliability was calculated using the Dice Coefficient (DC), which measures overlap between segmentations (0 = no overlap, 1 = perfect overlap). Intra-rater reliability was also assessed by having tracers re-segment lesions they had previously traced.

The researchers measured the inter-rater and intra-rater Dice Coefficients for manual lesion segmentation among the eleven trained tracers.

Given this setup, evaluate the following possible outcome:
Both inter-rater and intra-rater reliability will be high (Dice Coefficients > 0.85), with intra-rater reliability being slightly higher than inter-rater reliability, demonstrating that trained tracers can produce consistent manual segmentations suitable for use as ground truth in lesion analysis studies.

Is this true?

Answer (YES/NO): NO